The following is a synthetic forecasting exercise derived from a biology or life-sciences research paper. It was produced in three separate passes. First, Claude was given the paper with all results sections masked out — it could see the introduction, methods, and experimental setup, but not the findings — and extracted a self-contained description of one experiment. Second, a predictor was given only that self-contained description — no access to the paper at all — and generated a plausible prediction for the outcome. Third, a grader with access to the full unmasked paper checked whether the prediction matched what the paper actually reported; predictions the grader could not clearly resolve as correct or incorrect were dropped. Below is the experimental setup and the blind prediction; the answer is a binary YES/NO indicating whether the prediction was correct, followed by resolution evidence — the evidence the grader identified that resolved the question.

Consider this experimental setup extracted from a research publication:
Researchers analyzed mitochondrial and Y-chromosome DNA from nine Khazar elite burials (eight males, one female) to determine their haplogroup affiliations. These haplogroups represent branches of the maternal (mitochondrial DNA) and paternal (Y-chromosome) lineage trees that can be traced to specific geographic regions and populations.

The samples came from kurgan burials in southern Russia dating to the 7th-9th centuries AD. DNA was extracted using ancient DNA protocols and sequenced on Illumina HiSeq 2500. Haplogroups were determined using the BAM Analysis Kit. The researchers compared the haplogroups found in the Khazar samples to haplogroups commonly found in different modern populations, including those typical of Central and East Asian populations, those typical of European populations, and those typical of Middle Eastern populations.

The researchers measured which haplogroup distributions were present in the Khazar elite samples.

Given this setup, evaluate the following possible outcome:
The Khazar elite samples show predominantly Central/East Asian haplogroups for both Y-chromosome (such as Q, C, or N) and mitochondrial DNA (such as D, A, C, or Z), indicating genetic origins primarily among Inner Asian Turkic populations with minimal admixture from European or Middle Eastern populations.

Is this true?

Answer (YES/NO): NO